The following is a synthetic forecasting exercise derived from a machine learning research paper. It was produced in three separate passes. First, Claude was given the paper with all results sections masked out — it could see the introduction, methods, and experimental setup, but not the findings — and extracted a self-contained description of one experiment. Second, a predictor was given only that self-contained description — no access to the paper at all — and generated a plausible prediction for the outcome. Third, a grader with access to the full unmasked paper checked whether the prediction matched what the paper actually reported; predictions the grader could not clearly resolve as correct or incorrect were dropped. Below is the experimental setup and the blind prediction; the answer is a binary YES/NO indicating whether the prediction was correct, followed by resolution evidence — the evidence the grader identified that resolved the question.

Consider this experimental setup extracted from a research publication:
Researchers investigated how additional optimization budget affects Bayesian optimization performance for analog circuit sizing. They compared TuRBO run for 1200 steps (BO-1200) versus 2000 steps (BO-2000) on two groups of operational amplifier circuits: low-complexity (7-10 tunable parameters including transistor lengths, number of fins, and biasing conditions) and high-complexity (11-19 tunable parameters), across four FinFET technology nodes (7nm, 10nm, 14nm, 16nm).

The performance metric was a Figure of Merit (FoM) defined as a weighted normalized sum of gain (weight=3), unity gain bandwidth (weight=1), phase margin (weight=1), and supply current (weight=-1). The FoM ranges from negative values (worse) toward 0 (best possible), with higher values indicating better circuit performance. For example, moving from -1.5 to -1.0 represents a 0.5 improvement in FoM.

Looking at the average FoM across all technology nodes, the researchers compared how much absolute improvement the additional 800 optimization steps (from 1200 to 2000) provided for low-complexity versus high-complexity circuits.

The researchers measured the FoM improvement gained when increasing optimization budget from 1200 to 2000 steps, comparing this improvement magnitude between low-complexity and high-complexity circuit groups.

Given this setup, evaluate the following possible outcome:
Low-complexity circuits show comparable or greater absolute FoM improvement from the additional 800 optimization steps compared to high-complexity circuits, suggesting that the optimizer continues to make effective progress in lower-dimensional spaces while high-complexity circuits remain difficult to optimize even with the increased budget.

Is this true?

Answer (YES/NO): NO